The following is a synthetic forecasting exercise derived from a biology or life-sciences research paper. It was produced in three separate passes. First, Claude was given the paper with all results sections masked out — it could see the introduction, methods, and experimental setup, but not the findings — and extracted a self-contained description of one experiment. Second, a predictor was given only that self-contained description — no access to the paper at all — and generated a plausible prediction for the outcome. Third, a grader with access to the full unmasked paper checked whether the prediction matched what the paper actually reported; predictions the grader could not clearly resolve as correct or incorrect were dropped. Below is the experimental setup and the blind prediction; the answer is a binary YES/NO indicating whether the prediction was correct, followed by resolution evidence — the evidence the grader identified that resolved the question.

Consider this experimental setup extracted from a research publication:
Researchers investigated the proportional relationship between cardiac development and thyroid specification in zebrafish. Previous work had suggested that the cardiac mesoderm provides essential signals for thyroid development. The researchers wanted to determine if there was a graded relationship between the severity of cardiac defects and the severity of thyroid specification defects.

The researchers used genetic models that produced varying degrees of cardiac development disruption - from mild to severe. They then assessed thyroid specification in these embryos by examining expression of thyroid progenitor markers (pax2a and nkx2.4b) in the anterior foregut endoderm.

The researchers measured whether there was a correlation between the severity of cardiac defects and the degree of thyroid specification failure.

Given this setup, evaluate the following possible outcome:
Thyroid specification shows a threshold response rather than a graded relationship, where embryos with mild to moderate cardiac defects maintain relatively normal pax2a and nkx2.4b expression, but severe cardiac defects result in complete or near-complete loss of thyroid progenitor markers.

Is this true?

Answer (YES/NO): NO